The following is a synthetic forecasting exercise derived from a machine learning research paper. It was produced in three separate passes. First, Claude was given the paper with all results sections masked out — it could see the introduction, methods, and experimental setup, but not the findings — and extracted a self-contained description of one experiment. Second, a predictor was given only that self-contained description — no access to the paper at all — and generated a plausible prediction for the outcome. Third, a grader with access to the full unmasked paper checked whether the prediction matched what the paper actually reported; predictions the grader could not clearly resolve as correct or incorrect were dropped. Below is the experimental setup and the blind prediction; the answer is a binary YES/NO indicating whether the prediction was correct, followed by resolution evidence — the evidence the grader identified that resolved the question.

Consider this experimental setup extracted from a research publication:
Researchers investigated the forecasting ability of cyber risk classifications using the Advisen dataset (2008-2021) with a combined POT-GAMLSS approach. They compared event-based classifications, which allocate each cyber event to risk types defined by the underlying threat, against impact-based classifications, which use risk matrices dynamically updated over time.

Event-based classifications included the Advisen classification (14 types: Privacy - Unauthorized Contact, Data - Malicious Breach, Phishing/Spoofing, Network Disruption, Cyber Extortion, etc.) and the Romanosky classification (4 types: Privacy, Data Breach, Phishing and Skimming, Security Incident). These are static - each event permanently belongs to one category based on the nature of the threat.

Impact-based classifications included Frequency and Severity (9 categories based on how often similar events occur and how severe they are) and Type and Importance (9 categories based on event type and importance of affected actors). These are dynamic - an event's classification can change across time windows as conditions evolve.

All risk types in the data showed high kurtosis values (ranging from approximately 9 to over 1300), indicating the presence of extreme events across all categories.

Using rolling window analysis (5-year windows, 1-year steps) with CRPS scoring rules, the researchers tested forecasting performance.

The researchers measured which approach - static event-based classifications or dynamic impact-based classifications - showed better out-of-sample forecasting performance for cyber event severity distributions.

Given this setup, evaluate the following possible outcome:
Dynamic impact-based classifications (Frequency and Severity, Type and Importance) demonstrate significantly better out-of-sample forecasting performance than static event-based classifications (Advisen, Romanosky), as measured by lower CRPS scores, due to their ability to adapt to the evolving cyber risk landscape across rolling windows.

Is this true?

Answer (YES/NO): NO